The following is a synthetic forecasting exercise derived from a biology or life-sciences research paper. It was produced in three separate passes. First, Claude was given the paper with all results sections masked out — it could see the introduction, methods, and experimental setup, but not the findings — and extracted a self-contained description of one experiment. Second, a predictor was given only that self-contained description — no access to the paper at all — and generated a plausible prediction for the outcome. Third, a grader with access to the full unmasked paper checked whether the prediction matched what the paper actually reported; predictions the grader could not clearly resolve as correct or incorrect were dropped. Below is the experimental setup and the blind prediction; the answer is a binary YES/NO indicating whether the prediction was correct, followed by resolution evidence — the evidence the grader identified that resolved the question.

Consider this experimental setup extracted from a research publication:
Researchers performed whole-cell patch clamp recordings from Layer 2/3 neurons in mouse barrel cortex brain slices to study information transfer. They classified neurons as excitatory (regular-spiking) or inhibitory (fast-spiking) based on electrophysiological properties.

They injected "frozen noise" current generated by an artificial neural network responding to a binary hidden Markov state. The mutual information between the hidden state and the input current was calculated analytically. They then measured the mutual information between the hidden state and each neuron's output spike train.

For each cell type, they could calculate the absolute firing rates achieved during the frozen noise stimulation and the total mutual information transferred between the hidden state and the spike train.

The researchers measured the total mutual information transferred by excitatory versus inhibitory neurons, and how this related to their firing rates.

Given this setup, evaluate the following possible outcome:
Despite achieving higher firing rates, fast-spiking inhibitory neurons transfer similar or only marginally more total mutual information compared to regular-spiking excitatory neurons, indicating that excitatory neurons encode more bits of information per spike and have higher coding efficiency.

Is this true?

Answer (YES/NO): NO